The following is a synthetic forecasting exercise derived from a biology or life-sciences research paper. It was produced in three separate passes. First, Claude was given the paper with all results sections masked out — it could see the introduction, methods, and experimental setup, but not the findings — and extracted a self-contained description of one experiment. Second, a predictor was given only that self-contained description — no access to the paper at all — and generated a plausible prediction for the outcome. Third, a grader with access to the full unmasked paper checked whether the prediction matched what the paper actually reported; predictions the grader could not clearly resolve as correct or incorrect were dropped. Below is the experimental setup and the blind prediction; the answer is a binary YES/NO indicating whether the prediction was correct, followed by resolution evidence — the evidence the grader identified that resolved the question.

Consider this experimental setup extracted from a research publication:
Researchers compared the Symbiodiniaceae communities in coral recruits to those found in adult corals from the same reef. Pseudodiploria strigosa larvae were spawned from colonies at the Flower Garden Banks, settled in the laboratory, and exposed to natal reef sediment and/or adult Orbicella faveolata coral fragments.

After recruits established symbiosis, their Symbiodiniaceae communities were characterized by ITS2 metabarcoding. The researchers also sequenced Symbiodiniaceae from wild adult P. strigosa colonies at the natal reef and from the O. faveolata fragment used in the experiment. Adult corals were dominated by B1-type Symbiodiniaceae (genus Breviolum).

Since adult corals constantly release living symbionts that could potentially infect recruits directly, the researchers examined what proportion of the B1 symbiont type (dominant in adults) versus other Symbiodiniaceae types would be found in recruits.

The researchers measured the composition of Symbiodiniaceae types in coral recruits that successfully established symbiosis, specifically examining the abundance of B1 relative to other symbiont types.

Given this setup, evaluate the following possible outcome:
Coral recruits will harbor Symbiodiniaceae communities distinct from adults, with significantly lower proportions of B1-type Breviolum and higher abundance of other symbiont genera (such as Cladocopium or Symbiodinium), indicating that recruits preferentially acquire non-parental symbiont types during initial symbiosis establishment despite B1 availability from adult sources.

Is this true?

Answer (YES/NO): NO